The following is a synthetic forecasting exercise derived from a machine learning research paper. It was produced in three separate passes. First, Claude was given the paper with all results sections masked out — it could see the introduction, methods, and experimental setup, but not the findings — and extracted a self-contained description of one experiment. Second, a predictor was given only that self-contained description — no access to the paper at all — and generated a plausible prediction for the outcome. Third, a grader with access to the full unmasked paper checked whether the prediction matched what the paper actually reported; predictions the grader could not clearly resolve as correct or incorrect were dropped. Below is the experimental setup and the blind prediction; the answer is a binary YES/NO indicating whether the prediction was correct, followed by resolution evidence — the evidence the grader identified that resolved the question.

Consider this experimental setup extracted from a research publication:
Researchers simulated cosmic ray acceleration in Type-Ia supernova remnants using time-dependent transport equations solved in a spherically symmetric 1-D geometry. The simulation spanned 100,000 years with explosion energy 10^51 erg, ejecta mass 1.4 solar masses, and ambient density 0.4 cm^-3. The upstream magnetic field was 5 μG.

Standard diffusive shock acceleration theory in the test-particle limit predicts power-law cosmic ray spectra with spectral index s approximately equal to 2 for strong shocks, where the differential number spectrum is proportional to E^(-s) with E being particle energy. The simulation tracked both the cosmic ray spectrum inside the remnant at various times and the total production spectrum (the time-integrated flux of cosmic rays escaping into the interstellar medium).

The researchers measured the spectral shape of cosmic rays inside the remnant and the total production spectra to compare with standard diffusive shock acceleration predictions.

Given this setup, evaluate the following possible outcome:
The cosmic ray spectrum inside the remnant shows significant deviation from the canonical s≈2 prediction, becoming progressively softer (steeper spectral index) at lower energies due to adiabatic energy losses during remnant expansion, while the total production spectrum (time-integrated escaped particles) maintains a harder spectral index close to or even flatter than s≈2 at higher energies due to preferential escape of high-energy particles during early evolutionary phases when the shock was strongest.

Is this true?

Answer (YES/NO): NO